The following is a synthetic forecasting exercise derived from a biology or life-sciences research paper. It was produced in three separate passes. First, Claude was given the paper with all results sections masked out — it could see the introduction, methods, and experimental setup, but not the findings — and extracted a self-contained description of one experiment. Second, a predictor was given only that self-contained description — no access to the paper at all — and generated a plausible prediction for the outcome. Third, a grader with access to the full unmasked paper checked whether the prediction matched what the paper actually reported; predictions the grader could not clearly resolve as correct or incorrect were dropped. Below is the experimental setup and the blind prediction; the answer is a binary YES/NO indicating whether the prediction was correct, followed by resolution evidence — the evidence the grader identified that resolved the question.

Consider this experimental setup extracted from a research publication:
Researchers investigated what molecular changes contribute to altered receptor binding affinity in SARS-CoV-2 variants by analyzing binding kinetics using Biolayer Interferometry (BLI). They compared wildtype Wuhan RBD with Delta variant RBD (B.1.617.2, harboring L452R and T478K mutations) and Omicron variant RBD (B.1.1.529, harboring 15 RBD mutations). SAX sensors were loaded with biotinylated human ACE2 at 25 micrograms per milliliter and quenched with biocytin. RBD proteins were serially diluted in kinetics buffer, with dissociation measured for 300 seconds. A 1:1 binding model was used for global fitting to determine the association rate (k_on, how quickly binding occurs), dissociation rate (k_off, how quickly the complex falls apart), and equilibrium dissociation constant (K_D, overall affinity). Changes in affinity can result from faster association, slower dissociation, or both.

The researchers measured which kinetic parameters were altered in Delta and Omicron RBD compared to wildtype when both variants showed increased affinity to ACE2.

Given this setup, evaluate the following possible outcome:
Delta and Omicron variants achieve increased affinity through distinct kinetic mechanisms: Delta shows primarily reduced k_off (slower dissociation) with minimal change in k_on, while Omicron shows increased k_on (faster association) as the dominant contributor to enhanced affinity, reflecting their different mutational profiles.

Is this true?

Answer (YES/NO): NO